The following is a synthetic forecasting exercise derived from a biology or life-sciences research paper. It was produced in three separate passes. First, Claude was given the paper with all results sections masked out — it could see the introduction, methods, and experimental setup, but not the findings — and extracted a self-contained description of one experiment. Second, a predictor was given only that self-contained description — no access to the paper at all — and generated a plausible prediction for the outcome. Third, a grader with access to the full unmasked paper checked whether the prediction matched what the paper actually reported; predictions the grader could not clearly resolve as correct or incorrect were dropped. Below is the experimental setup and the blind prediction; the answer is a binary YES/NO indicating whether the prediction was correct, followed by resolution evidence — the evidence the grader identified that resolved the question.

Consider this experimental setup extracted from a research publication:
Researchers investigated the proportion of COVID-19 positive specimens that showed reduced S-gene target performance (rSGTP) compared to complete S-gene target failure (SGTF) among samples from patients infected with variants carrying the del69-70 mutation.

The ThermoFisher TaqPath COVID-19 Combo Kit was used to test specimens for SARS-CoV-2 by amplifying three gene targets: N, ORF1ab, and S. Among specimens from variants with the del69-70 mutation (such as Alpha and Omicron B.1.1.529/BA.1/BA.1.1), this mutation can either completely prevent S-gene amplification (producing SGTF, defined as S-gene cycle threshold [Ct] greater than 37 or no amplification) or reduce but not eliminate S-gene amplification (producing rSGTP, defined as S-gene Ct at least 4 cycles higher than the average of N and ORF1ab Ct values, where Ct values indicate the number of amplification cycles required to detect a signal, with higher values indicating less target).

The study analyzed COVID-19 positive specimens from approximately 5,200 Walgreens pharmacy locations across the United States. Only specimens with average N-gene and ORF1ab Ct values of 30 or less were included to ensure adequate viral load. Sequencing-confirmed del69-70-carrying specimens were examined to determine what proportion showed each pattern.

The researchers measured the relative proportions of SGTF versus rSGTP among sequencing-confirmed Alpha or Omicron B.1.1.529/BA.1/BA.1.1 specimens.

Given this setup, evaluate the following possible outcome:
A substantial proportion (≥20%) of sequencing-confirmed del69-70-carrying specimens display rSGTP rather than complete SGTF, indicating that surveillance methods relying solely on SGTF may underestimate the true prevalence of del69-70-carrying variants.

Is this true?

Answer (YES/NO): NO